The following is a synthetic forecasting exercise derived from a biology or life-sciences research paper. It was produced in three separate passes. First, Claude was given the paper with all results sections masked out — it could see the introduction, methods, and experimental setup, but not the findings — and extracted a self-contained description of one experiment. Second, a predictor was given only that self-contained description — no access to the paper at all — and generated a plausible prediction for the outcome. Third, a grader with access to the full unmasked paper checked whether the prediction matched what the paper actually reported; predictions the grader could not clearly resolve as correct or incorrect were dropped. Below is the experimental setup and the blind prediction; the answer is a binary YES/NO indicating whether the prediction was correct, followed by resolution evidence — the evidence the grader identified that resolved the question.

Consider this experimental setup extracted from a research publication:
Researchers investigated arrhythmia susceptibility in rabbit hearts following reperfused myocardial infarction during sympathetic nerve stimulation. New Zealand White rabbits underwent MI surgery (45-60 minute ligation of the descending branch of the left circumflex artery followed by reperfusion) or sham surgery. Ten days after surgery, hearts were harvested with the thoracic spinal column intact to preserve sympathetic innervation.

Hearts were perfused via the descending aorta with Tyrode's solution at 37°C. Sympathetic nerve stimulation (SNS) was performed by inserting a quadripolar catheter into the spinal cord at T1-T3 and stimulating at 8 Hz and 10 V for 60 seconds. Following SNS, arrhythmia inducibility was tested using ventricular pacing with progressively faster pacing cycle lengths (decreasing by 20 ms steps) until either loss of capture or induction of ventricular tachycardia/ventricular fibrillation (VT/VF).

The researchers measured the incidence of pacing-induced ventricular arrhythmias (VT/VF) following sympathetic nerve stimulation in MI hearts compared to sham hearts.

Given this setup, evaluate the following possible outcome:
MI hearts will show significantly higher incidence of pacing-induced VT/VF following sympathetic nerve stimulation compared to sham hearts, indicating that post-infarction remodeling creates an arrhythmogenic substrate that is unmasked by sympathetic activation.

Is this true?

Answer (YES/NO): NO